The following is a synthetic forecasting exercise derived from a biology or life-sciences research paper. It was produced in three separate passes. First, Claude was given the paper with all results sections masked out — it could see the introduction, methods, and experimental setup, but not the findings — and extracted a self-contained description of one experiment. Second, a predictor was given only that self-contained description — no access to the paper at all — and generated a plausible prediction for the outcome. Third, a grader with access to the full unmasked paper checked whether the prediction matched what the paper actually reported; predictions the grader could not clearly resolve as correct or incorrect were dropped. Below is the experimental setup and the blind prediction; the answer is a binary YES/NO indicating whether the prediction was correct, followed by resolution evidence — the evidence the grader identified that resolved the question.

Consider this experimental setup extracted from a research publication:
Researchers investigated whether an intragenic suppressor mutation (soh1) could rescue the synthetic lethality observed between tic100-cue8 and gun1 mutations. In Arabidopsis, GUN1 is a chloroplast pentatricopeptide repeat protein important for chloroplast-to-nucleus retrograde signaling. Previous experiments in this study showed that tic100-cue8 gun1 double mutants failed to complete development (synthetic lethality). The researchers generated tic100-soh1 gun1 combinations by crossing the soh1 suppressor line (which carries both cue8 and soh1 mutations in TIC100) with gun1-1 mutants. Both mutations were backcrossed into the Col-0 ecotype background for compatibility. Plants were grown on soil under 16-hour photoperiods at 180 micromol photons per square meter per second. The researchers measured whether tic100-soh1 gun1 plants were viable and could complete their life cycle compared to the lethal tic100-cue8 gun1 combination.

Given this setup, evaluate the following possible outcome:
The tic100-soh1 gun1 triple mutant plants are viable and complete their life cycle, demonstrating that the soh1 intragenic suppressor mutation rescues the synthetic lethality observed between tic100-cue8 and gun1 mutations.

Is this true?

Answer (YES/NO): YES